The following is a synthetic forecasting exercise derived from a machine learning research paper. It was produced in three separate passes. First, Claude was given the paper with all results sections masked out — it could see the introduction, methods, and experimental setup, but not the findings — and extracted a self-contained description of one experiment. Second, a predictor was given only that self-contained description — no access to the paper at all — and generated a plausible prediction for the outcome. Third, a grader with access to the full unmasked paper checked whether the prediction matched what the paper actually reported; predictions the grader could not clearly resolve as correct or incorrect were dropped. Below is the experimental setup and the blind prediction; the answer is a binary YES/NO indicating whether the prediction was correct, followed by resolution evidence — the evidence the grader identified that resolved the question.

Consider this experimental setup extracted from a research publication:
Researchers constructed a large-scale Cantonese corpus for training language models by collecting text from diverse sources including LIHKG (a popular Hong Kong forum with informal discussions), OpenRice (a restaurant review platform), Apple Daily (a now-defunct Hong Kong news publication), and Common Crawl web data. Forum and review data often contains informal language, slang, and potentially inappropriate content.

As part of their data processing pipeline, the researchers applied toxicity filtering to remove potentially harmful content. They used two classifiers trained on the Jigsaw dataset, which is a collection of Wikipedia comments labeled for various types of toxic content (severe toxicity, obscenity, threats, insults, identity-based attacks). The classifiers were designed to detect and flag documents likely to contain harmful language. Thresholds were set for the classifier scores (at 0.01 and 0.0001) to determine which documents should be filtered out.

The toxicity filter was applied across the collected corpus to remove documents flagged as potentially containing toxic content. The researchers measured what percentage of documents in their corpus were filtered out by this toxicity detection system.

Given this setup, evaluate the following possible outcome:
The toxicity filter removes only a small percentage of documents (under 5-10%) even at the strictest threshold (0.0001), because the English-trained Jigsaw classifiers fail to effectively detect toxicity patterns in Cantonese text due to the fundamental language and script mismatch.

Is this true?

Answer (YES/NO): YES